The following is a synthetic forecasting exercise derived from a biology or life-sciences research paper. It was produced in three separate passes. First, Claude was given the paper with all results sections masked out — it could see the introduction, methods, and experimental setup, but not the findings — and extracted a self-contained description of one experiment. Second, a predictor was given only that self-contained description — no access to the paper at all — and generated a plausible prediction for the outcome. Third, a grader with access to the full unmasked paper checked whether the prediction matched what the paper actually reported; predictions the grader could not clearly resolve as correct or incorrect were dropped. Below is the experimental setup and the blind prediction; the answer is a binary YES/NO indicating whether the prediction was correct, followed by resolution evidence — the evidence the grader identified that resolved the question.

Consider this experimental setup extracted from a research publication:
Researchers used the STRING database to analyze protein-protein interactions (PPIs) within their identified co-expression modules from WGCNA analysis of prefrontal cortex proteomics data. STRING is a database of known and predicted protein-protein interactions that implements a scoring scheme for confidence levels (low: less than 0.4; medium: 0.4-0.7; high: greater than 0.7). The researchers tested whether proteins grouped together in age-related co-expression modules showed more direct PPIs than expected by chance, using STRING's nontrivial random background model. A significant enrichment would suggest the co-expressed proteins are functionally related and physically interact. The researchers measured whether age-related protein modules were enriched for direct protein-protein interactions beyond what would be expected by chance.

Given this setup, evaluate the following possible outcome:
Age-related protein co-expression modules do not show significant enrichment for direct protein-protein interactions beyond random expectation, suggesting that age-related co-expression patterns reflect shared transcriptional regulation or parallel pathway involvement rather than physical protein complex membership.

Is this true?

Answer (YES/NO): NO